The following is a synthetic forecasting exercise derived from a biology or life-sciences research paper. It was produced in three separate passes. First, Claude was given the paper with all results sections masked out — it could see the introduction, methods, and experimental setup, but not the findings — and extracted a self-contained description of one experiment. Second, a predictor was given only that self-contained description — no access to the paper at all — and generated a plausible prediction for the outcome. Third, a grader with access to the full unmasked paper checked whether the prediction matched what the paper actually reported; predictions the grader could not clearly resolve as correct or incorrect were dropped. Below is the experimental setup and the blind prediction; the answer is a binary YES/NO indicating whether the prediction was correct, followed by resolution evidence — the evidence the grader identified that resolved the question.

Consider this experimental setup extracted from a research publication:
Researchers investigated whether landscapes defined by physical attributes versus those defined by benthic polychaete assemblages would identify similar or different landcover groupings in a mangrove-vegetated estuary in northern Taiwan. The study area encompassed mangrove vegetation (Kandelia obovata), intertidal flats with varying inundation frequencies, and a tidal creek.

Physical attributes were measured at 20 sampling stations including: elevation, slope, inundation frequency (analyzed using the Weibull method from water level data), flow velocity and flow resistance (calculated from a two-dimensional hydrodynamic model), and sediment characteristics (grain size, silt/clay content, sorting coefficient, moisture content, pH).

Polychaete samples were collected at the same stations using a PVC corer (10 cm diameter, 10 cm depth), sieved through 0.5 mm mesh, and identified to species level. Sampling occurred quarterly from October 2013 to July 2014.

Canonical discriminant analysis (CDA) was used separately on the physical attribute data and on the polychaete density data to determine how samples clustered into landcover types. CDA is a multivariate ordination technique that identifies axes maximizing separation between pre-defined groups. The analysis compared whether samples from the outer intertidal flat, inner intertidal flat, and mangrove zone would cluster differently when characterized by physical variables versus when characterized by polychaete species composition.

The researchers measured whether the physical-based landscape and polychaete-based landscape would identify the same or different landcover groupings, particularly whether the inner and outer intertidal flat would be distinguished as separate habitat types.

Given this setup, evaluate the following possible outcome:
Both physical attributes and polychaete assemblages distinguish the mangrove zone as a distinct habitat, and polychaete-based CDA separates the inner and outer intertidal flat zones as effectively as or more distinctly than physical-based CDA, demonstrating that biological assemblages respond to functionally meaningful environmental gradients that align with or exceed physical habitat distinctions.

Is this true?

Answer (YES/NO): NO